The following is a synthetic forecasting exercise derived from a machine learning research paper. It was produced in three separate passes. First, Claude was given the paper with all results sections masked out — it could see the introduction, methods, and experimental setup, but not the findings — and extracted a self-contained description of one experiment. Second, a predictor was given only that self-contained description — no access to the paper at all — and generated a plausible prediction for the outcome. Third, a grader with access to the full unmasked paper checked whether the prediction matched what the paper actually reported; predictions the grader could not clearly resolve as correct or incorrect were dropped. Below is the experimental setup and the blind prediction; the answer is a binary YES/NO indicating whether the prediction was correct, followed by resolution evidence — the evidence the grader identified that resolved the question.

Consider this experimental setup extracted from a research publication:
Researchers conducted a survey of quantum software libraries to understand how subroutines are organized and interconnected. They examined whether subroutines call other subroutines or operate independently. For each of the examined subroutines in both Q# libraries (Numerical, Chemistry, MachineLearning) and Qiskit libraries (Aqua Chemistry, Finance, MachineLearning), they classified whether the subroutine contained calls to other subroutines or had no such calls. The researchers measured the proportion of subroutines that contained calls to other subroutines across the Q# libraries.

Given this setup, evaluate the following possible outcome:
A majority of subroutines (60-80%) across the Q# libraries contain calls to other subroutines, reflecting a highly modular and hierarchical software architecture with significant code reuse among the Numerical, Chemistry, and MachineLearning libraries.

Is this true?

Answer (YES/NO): NO